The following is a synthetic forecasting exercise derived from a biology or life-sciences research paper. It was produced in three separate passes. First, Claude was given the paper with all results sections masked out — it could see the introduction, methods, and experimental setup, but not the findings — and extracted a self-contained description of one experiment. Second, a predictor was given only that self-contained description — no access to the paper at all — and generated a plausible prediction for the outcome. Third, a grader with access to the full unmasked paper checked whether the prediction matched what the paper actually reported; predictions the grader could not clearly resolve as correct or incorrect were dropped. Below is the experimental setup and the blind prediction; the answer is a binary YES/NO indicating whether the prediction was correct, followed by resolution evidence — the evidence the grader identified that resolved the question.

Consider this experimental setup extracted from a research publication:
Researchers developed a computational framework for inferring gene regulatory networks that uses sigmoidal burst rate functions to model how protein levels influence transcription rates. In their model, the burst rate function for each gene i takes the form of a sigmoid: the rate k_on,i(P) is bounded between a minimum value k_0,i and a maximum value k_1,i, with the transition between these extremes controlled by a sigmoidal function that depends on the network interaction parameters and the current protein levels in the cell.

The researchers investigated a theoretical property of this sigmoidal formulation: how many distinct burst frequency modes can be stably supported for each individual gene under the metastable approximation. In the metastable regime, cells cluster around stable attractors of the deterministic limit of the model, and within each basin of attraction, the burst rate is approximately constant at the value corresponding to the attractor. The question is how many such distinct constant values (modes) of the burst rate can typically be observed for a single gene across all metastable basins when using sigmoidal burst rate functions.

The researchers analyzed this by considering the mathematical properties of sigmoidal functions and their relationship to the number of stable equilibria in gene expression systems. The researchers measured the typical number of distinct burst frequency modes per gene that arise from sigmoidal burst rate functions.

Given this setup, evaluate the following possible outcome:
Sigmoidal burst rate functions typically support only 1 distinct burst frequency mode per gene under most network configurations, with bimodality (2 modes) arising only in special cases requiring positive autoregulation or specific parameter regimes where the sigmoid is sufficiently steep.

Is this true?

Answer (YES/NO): NO